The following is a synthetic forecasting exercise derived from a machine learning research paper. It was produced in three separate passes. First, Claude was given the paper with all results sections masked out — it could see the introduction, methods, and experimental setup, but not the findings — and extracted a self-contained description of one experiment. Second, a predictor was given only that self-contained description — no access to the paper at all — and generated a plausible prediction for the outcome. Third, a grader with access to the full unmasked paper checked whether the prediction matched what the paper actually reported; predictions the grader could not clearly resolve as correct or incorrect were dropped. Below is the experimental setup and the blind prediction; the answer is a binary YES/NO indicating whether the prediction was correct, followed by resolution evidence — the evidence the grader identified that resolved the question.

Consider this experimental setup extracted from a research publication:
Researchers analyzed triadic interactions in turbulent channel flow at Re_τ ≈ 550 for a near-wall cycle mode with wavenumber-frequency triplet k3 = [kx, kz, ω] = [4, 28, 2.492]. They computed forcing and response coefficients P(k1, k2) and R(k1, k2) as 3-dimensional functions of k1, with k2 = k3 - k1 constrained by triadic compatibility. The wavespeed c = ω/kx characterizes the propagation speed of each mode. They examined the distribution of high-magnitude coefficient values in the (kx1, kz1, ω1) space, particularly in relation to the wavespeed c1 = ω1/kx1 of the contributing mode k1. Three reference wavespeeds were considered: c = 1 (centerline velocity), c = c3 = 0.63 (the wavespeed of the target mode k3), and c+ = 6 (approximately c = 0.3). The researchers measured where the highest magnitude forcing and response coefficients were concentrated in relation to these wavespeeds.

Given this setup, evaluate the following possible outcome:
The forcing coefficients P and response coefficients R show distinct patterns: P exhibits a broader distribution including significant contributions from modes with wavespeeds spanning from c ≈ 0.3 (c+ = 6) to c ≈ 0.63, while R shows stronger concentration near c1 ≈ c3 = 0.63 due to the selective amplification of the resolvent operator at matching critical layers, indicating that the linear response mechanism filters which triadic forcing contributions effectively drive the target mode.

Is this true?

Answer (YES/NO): NO